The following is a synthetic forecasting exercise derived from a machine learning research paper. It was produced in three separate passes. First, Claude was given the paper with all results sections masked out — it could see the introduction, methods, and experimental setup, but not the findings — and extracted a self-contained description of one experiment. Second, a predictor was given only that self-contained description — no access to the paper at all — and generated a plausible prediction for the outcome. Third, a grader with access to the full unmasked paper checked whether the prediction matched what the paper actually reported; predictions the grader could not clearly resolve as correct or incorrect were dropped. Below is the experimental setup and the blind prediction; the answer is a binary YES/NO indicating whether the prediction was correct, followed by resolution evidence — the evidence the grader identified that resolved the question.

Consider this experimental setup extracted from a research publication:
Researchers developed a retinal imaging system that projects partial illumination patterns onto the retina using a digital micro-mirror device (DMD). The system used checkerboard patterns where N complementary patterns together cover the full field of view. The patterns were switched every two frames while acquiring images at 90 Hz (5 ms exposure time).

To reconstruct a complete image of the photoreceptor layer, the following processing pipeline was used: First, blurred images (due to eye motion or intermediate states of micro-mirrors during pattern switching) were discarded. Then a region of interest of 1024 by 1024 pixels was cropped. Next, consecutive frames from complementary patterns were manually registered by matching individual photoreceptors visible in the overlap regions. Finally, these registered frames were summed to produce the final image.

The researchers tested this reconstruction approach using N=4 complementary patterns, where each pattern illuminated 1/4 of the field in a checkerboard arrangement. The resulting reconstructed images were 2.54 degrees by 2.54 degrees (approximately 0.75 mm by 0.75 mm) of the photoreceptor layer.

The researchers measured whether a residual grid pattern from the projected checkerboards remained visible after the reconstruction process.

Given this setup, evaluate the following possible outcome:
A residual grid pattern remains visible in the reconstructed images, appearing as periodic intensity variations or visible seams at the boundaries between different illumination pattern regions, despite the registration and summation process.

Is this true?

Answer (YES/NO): YES